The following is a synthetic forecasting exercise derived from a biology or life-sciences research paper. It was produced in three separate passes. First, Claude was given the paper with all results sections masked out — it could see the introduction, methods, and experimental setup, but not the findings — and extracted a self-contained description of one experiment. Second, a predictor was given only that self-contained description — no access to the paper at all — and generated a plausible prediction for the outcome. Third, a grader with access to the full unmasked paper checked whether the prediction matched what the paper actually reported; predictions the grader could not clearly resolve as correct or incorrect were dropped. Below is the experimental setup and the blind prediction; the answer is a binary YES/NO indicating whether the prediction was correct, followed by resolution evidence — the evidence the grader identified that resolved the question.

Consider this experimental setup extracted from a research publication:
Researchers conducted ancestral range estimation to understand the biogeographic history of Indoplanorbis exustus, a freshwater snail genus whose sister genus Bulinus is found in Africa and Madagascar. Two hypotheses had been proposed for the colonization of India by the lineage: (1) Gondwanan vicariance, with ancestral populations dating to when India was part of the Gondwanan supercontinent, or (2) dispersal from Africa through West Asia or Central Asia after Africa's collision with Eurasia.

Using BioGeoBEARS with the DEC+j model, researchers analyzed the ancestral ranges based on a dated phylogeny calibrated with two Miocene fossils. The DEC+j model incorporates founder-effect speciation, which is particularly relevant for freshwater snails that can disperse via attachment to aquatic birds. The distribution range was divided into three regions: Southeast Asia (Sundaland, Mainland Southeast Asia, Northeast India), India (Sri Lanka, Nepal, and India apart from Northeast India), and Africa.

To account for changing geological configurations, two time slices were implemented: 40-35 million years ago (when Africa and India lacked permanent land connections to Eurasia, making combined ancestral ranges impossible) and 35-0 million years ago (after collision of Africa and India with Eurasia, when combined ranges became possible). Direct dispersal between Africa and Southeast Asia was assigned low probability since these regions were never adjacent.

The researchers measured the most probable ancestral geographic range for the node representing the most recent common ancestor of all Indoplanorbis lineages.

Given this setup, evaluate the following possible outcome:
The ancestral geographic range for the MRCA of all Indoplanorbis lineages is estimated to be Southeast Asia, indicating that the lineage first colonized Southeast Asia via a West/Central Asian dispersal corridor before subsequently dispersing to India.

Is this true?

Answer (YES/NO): NO